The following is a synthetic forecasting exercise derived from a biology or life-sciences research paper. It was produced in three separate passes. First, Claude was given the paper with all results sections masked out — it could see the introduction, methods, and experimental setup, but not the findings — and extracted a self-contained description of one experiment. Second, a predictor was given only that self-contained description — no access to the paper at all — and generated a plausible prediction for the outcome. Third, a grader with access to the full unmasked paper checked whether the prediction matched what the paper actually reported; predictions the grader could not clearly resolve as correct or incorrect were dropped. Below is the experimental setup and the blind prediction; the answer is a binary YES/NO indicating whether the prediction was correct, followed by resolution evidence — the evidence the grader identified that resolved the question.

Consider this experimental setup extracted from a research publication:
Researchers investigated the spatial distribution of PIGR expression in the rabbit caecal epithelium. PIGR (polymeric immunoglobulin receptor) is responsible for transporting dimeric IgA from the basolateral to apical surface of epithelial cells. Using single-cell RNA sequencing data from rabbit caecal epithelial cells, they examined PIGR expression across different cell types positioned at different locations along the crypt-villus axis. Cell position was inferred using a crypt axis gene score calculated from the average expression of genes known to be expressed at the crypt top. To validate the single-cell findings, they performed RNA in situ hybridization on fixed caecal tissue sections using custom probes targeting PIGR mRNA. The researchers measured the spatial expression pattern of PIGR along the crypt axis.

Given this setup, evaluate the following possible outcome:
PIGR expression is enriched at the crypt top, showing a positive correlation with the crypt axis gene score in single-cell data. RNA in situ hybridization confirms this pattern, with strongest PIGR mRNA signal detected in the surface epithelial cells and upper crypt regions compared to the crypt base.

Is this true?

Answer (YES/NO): NO